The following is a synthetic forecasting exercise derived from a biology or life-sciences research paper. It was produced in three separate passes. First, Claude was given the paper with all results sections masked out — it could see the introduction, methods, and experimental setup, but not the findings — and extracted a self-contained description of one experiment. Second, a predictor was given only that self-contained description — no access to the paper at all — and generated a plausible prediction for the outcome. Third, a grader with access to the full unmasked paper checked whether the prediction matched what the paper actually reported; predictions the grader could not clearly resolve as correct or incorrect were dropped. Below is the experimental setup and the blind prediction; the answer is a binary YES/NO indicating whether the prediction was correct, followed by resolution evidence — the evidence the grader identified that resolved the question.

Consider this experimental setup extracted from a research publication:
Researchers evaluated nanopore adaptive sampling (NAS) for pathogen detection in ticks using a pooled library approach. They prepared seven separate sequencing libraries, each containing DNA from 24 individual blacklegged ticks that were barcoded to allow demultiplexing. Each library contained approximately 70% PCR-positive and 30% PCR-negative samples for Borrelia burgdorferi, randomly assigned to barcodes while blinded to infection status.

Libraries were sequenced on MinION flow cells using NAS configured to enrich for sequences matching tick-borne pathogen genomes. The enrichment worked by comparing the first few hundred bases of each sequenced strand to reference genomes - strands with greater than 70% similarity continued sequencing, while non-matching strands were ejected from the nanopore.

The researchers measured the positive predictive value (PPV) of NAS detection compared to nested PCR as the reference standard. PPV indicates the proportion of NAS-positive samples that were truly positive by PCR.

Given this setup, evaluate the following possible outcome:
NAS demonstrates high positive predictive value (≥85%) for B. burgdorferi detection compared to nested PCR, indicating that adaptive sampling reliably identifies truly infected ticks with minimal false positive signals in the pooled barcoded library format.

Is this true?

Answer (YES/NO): YES